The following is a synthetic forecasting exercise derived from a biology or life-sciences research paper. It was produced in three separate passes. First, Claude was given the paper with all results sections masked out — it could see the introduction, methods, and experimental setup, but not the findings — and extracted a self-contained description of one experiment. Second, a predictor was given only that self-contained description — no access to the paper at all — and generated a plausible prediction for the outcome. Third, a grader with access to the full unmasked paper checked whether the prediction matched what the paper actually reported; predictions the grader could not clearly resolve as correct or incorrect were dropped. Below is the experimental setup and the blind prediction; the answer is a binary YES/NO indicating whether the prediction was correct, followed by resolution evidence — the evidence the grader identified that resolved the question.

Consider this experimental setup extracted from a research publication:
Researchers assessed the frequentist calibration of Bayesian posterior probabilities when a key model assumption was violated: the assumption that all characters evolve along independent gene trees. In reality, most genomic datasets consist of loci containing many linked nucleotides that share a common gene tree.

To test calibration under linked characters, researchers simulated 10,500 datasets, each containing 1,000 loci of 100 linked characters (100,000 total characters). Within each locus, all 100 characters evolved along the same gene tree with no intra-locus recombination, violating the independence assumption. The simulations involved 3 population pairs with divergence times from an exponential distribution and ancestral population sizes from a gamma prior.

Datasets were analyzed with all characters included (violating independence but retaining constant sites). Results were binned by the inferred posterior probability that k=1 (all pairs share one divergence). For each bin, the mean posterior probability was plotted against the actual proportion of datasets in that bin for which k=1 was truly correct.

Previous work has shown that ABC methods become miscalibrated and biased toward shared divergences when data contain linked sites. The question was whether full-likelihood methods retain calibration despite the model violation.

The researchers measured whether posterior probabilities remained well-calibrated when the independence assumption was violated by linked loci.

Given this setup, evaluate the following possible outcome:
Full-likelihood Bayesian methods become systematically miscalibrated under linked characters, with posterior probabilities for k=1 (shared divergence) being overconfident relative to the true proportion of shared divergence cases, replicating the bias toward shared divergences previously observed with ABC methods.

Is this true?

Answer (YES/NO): NO